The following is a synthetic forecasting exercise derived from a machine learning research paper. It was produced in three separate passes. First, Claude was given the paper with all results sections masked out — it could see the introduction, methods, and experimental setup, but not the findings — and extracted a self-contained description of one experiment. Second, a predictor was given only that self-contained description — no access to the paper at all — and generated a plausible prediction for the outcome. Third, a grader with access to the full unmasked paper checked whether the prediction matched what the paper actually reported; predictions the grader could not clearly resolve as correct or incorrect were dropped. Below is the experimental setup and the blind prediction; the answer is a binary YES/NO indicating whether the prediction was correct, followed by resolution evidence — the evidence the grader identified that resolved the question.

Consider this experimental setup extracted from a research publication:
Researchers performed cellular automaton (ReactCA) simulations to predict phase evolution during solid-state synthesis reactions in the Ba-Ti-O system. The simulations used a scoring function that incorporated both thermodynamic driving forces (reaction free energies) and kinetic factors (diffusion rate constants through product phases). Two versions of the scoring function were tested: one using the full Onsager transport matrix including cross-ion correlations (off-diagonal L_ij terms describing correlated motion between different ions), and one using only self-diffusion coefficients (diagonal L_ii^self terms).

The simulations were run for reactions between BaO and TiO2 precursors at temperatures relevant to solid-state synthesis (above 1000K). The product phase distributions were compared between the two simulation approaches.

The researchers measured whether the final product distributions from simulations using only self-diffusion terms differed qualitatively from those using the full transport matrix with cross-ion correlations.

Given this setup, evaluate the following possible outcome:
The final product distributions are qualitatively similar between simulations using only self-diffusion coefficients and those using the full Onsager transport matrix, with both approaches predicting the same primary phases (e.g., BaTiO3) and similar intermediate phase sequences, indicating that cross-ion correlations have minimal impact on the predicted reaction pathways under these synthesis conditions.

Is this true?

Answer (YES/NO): NO